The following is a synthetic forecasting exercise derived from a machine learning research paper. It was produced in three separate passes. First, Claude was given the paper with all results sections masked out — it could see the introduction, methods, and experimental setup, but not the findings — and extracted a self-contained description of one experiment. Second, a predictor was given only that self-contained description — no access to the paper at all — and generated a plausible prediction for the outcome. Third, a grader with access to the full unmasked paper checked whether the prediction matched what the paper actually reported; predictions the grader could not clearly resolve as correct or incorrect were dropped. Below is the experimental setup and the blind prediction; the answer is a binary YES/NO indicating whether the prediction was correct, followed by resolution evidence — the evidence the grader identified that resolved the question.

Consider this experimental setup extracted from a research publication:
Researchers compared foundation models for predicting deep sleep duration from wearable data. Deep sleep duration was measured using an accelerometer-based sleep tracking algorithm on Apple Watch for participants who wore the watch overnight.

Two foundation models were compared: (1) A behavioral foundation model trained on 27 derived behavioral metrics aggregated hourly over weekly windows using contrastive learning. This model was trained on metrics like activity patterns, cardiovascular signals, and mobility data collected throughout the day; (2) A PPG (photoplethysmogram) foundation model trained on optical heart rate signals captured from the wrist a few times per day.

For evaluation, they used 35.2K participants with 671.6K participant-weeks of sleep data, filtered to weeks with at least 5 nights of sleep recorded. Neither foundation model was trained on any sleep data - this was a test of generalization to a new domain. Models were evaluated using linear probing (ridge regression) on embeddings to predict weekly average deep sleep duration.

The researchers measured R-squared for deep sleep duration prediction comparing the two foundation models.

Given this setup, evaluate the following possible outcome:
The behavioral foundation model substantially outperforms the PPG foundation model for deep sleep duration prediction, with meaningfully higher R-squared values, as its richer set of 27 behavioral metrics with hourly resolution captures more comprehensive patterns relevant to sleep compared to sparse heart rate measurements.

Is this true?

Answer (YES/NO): NO